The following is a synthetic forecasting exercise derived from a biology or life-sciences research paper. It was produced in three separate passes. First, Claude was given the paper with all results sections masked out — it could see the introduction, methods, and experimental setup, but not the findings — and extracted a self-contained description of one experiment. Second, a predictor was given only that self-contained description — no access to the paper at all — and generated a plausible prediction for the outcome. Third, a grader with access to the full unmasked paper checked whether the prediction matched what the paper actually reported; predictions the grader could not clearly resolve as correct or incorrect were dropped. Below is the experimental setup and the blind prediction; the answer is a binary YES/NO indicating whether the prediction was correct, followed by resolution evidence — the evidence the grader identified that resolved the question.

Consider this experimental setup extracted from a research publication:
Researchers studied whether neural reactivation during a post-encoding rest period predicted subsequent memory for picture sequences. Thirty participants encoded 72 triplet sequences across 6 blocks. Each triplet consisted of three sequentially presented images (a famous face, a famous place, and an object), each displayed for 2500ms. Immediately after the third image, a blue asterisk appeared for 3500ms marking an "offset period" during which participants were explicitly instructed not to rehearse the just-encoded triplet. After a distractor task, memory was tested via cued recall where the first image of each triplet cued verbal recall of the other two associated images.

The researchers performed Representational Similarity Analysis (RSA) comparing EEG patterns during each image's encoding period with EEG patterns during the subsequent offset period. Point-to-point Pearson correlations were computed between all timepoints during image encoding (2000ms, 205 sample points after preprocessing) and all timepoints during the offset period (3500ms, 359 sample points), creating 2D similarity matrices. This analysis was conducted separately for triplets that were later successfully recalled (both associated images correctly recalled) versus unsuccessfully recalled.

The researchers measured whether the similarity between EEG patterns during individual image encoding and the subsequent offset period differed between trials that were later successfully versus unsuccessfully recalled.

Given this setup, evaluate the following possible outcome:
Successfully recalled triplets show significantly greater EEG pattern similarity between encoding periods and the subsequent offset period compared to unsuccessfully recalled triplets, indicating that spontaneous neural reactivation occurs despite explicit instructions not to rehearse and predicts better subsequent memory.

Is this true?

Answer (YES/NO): YES